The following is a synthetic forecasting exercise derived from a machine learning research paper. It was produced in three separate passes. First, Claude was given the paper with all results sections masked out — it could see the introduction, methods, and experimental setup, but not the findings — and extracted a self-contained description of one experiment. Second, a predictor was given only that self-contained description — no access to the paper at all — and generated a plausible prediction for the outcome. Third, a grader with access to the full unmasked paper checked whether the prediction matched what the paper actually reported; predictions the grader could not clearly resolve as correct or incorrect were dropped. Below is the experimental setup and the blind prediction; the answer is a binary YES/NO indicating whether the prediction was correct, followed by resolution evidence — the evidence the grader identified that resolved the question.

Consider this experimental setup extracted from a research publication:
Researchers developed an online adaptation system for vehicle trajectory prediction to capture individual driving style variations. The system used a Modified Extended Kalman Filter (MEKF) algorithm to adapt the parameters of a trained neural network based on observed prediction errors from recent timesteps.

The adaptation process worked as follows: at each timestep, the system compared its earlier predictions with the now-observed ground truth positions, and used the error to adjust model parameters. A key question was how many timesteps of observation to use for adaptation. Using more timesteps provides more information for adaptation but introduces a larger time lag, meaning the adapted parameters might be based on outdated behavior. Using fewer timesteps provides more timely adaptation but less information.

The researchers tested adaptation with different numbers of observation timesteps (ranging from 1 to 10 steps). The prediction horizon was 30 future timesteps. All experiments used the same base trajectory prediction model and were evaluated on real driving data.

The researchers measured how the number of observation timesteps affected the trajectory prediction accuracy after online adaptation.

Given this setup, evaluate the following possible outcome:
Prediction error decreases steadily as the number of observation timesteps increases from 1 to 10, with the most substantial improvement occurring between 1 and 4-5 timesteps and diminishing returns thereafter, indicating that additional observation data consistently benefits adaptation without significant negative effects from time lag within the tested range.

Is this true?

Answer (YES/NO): NO